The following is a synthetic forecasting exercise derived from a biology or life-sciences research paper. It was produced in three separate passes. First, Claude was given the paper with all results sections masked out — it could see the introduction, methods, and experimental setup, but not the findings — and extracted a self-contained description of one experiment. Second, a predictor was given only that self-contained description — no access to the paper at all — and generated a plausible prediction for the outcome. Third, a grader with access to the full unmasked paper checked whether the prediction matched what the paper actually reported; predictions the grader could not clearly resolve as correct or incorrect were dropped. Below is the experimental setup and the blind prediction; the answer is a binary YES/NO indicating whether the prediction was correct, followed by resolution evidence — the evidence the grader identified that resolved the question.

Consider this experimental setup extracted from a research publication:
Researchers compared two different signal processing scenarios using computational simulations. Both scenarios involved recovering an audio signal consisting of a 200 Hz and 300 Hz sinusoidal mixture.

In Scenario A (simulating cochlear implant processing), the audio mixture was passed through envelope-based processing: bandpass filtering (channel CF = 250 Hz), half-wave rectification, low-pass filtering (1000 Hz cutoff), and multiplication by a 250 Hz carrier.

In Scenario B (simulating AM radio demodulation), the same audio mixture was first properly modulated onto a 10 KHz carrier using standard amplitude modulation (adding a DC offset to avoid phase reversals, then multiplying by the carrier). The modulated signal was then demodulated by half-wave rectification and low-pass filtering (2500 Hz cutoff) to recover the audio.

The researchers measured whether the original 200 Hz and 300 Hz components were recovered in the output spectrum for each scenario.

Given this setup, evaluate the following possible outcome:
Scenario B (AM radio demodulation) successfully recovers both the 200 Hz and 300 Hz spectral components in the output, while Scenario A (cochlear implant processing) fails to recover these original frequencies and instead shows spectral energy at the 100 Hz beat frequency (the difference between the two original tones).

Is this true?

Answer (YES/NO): NO